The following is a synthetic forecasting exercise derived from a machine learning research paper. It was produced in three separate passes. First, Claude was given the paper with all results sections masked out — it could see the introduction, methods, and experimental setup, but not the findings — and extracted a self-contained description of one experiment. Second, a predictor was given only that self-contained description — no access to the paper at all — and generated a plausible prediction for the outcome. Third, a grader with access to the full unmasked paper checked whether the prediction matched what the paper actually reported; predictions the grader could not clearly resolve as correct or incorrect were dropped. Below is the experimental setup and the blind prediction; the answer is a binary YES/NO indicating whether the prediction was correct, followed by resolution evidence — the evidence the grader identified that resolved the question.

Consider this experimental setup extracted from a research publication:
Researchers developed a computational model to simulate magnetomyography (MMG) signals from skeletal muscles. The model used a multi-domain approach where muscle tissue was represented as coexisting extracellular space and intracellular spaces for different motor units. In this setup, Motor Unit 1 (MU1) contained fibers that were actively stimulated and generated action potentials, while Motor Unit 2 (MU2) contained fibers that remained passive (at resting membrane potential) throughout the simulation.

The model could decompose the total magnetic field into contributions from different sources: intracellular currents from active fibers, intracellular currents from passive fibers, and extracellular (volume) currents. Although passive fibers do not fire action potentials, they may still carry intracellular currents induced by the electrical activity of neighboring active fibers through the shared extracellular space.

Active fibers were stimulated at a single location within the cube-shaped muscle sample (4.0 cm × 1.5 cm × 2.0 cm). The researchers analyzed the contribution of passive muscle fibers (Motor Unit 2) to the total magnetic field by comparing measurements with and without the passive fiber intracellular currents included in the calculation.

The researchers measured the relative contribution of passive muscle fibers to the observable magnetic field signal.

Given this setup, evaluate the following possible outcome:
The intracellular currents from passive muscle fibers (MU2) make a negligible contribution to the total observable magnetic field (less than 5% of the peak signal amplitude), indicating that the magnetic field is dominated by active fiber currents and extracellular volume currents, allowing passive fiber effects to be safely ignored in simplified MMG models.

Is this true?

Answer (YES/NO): NO